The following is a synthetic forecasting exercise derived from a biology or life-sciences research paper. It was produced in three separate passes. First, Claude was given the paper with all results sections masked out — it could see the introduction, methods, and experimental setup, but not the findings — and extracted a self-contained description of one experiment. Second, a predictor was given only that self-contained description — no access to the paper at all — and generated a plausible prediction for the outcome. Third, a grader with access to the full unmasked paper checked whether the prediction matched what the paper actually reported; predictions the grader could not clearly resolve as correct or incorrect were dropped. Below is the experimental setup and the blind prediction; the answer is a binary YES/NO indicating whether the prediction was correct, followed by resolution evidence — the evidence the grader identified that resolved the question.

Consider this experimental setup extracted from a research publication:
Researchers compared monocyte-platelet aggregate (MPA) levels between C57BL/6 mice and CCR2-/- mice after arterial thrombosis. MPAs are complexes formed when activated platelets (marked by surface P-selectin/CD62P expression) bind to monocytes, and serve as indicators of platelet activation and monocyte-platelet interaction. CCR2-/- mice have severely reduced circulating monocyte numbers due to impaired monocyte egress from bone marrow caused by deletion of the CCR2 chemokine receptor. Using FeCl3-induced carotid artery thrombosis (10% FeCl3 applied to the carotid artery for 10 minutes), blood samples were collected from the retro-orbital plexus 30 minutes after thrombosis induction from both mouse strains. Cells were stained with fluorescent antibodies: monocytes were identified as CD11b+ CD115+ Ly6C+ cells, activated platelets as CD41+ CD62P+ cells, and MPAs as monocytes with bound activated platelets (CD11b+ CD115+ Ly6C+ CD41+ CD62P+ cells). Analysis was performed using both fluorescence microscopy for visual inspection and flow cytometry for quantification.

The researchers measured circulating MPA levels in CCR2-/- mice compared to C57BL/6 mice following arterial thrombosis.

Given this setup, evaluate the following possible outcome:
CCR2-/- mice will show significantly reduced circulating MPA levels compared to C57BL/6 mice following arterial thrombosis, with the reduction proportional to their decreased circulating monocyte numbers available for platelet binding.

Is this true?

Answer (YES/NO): YES